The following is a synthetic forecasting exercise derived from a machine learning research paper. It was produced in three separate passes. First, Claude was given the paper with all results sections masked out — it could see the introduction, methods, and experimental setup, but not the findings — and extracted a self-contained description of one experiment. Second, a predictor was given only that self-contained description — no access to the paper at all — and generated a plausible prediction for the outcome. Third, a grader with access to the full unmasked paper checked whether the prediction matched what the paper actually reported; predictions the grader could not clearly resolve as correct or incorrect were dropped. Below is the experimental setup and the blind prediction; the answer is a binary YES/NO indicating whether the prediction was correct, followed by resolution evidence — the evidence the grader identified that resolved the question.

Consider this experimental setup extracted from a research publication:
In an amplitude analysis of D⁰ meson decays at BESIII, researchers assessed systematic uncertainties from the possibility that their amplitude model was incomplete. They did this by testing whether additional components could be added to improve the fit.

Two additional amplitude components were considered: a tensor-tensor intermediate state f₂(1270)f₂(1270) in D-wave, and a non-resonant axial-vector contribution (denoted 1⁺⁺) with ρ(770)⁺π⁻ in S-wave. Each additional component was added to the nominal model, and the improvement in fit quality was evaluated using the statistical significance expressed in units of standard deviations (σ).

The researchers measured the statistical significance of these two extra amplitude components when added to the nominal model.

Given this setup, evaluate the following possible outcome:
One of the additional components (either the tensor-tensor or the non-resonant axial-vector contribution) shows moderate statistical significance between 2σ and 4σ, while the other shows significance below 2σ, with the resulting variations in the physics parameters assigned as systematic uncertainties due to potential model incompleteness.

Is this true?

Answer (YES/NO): NO